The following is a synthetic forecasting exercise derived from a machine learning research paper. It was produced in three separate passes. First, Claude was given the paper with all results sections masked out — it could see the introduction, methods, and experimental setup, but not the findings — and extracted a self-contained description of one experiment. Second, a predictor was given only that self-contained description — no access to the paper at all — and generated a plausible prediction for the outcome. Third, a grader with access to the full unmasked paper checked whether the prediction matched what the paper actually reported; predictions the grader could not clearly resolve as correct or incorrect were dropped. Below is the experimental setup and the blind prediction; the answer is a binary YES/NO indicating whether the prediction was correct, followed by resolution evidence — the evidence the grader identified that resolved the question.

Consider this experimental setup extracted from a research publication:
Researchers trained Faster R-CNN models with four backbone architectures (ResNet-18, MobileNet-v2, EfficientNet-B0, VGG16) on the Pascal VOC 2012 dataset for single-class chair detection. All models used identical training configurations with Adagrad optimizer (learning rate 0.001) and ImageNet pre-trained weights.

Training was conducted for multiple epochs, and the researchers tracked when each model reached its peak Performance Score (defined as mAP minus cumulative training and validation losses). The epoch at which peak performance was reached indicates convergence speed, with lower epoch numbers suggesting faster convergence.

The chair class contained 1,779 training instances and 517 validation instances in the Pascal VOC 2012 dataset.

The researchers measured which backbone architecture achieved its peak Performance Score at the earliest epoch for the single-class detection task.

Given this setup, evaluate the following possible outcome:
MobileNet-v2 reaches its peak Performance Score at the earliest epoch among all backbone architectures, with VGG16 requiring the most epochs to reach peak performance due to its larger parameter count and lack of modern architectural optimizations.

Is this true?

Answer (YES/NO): NO